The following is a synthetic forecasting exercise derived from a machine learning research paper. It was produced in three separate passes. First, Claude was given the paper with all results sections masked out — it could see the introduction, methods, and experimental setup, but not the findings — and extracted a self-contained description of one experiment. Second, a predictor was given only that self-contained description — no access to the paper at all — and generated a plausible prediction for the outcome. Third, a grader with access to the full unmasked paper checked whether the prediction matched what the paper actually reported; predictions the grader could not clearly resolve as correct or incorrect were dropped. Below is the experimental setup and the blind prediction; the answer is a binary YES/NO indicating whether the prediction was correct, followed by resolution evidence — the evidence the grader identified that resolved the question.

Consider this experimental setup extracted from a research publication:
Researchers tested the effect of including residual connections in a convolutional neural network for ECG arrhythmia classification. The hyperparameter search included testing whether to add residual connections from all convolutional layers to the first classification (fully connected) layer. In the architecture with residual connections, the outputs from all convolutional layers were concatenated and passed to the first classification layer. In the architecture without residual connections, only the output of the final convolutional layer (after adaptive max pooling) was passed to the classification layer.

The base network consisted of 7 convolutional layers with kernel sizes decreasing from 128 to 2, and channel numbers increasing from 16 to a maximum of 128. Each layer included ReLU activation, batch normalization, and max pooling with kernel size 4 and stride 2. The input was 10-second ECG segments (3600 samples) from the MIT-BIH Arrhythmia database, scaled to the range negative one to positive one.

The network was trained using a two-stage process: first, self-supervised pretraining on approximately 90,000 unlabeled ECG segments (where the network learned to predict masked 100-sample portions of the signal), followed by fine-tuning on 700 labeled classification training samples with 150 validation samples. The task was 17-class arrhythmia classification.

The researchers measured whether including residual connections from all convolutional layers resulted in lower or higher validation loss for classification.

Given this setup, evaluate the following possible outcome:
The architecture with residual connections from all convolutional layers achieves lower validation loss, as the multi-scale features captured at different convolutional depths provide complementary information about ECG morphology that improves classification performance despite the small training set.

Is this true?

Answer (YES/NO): NO